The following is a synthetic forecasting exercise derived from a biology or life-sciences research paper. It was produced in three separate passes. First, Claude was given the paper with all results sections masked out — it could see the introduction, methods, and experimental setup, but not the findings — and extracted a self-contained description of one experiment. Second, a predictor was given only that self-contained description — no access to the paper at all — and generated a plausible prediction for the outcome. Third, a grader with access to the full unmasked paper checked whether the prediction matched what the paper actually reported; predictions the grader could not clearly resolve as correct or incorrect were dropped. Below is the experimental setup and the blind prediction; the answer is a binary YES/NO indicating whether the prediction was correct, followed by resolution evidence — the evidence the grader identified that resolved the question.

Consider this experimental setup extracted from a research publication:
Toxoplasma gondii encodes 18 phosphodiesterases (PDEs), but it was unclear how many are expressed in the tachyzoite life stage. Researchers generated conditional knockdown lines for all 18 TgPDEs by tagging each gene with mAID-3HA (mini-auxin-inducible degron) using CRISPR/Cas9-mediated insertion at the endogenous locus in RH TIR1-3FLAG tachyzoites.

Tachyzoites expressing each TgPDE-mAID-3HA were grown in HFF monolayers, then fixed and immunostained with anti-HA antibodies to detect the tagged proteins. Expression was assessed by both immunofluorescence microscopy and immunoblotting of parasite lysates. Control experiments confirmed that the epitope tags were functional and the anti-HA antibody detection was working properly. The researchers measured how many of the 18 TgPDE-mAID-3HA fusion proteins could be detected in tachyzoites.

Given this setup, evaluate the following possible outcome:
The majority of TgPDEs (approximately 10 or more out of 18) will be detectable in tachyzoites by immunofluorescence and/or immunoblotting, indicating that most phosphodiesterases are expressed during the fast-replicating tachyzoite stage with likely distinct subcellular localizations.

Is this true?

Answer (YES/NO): YES